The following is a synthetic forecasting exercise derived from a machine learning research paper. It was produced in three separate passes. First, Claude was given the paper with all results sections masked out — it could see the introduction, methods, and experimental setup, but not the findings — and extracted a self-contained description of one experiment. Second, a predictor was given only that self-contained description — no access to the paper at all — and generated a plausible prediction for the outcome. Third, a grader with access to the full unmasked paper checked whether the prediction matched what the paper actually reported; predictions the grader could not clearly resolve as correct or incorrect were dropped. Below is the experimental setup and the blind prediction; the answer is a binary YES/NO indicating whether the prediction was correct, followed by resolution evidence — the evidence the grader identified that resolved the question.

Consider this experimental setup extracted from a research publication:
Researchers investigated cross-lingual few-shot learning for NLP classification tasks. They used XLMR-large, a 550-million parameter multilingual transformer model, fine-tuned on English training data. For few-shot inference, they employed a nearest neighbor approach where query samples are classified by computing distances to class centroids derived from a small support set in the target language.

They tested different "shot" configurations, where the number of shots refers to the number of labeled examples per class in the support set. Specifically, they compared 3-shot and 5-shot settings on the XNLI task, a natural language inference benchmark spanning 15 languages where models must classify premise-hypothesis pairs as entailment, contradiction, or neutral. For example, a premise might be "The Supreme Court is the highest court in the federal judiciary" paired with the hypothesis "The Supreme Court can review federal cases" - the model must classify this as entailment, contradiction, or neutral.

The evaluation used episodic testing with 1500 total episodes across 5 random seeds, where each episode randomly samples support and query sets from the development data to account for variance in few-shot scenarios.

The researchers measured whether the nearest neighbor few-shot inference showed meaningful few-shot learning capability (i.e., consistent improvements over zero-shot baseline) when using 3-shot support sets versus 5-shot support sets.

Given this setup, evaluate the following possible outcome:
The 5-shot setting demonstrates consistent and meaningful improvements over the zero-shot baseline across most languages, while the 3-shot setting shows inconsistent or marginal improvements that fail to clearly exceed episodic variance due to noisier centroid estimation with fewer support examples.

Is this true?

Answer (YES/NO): YES